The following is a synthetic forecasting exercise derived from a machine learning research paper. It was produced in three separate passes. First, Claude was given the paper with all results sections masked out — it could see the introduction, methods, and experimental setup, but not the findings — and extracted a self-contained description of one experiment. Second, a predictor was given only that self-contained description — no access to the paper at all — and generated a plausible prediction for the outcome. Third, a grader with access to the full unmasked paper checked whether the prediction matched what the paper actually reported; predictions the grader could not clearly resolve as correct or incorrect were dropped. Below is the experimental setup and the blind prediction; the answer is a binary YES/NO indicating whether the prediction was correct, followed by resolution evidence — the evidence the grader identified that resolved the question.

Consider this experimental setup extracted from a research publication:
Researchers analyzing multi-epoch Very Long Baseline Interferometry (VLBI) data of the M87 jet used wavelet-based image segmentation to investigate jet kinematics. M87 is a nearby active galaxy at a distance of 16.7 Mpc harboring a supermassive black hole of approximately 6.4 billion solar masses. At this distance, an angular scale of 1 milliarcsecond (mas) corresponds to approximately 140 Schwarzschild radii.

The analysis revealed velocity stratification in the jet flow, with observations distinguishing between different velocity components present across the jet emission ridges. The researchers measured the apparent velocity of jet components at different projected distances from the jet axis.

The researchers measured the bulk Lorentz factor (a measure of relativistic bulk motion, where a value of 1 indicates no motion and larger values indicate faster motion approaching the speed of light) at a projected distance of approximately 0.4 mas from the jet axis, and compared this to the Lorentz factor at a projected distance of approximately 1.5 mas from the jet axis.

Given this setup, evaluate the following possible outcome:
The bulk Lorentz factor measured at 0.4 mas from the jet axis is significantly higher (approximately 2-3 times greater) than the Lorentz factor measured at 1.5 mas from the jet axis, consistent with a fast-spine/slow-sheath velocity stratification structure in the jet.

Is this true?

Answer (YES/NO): NO